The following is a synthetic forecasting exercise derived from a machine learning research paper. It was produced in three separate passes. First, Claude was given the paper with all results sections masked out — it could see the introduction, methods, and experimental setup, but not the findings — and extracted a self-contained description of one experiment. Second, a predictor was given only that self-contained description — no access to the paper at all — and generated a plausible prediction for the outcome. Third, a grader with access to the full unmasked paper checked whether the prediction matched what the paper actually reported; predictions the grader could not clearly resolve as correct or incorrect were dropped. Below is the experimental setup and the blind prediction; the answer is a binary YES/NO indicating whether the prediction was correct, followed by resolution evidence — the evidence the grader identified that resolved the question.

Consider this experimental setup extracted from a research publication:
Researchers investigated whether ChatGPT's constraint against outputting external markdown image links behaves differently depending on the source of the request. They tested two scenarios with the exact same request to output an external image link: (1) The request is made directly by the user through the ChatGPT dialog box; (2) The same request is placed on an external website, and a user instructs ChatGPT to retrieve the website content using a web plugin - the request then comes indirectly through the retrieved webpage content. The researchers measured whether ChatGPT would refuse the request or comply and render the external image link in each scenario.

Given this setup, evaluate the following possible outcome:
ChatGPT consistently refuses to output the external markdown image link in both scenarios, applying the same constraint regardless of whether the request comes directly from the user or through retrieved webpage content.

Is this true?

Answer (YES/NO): NO